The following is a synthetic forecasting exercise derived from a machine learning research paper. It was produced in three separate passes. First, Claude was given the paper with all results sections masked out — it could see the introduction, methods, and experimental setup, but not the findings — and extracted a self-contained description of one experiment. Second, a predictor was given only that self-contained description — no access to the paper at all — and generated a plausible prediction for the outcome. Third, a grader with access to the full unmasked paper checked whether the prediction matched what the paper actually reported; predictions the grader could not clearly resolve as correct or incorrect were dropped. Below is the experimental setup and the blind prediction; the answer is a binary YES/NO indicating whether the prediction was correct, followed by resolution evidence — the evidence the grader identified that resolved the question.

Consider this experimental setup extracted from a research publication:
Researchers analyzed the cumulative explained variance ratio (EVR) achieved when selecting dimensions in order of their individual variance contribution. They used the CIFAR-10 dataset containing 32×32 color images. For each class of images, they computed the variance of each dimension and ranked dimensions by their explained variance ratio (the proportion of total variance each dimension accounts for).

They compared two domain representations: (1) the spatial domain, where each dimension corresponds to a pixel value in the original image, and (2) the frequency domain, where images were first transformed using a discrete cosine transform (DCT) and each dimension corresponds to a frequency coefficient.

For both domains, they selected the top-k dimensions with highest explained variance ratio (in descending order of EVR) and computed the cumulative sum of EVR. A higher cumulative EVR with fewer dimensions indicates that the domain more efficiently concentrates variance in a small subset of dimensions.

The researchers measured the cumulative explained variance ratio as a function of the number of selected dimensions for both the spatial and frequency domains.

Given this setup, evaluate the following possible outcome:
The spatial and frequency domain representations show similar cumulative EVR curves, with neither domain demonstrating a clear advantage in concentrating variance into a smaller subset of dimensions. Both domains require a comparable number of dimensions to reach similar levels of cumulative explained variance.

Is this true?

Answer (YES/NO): NO